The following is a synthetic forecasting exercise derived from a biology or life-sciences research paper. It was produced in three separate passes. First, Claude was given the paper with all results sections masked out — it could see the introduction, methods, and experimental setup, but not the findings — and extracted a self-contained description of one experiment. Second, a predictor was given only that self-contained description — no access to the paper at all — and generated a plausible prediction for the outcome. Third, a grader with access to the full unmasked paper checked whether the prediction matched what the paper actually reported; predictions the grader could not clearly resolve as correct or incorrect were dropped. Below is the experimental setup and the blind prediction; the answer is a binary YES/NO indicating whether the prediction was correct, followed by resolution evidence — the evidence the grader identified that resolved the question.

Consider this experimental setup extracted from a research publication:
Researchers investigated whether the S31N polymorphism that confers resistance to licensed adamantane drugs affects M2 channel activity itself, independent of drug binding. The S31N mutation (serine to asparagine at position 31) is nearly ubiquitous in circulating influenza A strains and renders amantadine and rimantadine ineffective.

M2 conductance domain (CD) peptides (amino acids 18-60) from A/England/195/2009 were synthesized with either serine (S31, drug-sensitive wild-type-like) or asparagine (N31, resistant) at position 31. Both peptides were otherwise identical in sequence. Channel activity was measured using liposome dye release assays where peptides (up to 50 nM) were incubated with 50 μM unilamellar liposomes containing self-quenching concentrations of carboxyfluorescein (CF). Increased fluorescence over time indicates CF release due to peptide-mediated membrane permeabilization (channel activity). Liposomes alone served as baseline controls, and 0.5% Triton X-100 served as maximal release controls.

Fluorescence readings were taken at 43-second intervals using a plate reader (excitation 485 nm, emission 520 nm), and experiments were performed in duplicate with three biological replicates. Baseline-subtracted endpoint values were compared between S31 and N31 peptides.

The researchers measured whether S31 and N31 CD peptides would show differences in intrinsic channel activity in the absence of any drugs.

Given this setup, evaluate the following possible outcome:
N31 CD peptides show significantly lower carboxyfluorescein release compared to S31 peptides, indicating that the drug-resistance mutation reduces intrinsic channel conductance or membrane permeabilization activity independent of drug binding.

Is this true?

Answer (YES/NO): NO